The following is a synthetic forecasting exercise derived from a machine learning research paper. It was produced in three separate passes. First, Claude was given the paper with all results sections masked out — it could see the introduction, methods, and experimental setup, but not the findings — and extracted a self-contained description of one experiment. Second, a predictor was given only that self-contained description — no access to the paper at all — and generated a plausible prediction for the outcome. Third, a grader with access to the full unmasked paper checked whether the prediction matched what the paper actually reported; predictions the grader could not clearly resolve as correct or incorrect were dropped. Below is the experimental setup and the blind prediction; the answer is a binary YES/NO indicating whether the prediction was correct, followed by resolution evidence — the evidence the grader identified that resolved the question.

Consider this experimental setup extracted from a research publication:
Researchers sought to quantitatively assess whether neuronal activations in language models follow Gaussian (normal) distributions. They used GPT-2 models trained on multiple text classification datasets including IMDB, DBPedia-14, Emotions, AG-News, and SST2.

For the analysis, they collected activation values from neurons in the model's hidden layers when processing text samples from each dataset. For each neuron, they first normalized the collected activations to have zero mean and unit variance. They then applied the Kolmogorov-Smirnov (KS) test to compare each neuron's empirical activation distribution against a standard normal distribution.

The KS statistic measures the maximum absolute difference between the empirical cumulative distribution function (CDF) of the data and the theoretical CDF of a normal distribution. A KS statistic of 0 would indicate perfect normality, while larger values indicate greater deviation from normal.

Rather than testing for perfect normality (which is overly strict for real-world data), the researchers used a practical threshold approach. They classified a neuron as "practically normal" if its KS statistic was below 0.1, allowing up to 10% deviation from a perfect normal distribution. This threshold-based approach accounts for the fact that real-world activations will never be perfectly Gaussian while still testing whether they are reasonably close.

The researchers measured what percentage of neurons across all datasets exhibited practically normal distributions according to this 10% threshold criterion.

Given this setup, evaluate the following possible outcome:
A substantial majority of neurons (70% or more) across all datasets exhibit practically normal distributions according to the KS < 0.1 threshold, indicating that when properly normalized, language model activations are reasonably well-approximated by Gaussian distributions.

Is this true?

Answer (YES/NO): YES